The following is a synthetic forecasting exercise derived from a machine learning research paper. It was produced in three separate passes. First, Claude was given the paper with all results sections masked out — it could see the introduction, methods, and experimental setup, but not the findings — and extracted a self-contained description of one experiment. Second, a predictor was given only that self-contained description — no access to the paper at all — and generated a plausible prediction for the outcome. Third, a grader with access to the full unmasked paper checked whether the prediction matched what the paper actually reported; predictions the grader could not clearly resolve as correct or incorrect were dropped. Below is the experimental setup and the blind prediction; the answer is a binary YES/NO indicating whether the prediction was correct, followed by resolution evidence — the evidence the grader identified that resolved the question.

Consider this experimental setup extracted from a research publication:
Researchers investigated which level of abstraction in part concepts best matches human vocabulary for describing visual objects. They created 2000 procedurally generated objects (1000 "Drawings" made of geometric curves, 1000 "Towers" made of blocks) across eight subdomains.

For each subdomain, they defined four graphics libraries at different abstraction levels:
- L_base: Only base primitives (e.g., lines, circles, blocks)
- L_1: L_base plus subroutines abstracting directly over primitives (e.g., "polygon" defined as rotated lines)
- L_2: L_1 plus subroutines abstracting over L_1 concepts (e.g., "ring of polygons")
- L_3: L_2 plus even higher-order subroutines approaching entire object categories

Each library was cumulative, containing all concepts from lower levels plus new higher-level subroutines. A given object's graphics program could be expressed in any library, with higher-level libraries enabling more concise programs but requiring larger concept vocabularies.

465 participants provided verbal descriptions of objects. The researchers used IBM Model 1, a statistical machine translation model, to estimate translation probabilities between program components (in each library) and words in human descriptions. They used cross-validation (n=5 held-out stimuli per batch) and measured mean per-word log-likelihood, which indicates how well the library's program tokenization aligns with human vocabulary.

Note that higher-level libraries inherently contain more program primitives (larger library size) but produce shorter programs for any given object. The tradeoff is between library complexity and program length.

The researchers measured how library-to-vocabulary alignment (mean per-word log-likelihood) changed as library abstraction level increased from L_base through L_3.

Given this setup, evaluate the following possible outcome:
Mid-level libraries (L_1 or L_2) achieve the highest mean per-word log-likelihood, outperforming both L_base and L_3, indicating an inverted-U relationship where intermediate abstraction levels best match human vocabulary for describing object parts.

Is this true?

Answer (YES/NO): YES